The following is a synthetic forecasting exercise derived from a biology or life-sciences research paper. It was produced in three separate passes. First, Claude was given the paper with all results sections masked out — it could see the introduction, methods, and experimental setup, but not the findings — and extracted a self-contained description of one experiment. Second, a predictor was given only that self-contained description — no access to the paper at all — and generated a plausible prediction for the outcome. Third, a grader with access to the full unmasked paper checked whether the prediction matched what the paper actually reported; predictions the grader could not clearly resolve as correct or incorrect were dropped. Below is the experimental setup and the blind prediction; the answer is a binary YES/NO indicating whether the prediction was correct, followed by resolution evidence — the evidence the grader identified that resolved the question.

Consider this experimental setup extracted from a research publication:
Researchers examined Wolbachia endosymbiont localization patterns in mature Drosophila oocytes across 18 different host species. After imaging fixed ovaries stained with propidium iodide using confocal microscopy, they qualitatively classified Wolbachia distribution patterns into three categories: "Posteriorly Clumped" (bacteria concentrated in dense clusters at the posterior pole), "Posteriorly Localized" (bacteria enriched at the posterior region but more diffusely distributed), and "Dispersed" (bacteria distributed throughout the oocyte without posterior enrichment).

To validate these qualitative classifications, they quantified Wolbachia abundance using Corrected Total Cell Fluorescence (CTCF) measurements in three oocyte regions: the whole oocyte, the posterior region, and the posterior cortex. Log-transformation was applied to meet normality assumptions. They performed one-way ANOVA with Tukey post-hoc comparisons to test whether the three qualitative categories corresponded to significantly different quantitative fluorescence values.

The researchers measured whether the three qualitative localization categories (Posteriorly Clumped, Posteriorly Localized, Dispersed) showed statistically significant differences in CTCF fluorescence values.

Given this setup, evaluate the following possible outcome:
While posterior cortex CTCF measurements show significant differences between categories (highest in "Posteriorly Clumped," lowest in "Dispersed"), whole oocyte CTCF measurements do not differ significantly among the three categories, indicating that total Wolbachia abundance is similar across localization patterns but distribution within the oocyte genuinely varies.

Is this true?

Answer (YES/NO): NO